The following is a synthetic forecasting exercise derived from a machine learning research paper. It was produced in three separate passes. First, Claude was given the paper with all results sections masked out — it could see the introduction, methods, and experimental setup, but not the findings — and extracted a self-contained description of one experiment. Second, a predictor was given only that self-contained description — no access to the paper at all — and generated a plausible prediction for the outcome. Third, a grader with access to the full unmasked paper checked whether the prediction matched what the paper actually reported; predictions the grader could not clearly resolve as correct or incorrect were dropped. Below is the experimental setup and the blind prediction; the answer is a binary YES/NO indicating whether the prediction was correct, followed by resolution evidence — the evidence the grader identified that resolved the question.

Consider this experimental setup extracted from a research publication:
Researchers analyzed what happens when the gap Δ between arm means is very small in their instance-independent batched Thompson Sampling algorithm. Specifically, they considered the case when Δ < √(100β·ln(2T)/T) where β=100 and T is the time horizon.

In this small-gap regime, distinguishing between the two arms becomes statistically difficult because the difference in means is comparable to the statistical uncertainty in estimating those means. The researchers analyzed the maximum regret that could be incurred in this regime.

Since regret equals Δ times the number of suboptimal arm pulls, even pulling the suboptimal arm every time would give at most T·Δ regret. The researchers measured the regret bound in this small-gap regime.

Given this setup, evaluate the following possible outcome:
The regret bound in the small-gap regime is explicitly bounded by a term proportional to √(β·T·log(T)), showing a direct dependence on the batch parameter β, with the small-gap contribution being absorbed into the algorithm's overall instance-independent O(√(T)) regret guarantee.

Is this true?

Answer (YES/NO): NO